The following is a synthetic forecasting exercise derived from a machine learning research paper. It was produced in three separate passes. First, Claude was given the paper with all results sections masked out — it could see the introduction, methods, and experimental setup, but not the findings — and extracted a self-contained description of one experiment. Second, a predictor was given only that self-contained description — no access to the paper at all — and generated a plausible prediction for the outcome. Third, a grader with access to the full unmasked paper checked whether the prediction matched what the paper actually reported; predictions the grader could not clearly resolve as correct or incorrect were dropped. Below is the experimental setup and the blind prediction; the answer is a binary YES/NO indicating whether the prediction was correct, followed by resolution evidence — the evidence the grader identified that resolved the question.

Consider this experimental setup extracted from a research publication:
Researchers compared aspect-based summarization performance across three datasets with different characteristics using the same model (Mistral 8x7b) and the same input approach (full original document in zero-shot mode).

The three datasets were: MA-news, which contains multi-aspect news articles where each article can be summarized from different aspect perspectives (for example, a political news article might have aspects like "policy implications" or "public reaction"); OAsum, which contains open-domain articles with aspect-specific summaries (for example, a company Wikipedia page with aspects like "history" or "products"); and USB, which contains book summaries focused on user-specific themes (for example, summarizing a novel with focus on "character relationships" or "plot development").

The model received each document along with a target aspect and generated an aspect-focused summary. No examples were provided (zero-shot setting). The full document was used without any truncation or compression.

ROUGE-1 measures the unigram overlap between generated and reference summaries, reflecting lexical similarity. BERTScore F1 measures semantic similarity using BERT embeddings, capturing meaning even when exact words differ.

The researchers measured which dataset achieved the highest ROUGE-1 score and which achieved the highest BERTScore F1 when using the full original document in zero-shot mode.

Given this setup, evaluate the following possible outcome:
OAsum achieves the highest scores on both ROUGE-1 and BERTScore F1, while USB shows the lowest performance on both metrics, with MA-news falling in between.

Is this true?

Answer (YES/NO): NO